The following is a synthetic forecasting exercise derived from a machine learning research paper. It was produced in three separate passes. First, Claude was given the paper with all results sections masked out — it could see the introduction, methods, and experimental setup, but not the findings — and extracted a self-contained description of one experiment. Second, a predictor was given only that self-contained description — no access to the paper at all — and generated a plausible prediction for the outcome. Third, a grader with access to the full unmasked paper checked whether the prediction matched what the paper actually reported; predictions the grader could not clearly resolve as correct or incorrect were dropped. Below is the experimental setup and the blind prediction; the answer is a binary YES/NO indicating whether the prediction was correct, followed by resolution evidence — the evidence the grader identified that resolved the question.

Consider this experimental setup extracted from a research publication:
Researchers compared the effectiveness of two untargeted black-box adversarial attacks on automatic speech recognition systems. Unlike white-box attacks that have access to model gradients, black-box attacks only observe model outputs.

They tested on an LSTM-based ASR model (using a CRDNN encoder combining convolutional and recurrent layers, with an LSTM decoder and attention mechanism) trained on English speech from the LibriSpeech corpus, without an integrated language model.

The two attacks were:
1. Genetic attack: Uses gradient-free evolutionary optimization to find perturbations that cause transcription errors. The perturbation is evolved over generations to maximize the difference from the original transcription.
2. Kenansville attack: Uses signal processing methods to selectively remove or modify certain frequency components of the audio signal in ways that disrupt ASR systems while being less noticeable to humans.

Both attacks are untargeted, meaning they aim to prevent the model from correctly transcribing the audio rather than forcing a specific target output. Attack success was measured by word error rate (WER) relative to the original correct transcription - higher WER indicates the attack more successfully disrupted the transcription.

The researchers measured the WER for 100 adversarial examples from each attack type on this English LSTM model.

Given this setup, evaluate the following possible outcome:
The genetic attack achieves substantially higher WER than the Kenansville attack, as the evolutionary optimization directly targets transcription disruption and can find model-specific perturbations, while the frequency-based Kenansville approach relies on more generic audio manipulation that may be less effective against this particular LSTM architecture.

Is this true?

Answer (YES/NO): NO